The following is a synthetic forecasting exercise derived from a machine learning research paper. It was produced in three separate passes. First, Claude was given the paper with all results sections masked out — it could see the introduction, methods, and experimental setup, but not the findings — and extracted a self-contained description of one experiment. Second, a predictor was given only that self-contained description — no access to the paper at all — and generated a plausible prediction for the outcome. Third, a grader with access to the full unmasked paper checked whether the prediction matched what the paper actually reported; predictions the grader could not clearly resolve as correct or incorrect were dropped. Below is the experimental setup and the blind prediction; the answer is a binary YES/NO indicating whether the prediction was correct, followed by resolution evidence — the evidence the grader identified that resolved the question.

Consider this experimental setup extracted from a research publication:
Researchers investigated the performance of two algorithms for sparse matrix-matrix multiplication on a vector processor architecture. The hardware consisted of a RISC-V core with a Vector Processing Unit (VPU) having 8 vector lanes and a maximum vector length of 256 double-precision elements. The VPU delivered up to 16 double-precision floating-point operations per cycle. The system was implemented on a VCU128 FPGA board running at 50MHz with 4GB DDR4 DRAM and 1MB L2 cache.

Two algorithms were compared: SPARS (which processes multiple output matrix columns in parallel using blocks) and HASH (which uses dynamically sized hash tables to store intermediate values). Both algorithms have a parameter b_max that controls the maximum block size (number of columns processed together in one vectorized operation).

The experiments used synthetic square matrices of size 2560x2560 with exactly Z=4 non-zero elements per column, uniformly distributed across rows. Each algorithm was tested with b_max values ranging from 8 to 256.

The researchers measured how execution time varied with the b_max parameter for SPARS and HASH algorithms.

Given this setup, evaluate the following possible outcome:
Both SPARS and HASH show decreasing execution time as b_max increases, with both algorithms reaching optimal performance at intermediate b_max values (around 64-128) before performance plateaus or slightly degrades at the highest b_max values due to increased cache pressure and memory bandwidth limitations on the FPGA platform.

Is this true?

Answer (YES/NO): NO